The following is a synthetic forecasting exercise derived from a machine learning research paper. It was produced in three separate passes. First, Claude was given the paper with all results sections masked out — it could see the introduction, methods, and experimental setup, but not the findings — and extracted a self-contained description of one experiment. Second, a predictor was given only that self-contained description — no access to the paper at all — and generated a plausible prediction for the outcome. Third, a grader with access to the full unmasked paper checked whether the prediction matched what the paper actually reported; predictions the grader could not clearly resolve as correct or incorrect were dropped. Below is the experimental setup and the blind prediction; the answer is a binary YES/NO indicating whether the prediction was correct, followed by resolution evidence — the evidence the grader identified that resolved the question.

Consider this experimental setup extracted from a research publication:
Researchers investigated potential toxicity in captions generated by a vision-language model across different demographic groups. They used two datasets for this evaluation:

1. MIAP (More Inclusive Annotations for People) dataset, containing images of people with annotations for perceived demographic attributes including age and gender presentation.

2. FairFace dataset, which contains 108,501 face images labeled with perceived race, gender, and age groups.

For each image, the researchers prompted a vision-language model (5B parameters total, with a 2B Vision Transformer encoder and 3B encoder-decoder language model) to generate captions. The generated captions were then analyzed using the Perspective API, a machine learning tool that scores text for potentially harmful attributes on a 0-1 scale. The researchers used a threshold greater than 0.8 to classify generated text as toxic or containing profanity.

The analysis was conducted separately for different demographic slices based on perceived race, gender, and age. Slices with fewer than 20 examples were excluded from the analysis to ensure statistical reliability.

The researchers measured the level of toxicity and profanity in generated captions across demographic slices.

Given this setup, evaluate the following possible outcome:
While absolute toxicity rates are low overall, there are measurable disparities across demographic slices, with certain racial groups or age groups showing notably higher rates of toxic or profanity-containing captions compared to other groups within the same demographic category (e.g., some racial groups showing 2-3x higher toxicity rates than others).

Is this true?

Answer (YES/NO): NO